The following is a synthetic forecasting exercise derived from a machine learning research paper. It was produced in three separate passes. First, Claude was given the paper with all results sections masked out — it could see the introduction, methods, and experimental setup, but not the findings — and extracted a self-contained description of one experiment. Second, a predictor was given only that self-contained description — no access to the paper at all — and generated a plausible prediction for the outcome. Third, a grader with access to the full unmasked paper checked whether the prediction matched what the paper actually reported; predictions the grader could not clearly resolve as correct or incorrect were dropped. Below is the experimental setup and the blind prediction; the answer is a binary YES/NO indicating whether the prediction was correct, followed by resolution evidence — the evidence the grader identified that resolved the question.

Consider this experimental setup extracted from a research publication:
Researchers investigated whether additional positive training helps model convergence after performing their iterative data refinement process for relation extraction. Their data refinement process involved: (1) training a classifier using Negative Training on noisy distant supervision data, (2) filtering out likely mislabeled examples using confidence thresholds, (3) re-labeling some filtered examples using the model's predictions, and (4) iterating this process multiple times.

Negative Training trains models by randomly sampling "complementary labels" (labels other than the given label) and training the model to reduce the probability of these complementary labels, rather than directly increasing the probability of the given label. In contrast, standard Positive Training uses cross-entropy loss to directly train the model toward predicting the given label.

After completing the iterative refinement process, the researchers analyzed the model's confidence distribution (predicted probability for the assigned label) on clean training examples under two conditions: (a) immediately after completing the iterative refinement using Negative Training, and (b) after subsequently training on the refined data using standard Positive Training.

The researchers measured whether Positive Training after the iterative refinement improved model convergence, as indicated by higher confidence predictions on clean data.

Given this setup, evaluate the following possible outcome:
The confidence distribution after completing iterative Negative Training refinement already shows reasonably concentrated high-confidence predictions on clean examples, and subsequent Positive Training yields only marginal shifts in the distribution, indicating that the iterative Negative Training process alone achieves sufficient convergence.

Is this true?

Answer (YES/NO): NO